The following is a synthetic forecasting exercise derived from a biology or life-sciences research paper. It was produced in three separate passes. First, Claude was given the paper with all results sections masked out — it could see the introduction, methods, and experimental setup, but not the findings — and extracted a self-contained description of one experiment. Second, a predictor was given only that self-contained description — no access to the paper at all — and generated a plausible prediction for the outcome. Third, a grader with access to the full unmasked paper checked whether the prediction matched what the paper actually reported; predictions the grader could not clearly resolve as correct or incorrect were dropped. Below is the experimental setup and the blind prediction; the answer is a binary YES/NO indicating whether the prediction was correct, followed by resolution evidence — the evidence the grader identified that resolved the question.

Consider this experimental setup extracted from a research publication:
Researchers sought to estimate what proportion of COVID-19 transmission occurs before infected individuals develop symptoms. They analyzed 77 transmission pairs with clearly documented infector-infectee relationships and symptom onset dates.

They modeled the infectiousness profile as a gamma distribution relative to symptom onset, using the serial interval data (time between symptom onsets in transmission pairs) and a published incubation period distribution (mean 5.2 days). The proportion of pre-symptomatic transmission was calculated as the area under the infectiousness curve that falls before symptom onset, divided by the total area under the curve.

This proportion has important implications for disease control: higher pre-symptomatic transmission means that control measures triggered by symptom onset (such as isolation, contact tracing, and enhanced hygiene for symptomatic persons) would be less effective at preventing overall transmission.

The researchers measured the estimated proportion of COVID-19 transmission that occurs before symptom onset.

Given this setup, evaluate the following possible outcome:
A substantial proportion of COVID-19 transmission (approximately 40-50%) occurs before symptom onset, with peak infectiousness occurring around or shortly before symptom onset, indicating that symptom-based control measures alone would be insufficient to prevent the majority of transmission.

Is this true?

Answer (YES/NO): YES